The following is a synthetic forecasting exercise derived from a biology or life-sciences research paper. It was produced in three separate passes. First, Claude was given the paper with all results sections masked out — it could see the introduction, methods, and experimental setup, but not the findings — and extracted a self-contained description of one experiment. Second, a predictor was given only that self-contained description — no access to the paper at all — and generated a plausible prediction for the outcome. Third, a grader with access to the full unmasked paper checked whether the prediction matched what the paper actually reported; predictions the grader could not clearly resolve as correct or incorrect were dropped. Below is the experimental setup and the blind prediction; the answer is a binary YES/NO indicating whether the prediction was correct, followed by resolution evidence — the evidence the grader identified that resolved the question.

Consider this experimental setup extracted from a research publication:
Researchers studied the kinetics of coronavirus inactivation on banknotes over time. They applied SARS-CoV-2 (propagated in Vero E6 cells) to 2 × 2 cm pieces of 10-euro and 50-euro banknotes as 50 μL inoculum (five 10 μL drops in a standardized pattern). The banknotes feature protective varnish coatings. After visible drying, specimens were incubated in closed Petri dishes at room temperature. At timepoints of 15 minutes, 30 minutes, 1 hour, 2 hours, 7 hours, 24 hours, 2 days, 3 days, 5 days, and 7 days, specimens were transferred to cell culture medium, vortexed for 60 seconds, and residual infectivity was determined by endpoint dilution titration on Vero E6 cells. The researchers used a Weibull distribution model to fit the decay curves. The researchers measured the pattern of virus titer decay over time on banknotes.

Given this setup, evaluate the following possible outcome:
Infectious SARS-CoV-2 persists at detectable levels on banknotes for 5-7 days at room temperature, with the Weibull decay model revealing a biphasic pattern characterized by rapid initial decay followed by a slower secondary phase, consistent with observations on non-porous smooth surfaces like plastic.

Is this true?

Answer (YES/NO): NO